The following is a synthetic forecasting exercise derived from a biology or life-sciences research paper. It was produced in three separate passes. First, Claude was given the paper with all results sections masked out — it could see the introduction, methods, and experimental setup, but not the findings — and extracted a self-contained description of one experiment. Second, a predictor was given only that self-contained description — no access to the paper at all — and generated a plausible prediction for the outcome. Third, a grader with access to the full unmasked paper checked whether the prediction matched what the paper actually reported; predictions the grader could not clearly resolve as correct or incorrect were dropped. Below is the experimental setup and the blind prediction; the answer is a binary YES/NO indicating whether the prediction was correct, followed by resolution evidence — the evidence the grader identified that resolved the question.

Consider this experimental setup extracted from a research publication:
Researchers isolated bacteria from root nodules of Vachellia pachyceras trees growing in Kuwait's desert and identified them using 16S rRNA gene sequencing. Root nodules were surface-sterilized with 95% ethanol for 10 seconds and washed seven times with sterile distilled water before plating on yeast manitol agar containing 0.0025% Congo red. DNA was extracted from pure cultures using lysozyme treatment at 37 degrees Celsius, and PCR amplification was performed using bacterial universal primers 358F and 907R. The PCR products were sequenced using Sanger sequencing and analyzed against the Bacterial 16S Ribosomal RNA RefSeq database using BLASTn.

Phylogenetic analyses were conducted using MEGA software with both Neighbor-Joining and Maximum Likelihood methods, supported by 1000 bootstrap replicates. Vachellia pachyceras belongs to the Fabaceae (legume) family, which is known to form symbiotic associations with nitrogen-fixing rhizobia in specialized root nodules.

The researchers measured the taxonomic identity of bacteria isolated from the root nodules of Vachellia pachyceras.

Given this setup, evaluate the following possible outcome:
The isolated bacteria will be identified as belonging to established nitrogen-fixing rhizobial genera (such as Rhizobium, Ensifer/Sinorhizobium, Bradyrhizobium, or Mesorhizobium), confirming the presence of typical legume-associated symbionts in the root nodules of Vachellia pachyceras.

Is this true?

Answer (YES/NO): NO